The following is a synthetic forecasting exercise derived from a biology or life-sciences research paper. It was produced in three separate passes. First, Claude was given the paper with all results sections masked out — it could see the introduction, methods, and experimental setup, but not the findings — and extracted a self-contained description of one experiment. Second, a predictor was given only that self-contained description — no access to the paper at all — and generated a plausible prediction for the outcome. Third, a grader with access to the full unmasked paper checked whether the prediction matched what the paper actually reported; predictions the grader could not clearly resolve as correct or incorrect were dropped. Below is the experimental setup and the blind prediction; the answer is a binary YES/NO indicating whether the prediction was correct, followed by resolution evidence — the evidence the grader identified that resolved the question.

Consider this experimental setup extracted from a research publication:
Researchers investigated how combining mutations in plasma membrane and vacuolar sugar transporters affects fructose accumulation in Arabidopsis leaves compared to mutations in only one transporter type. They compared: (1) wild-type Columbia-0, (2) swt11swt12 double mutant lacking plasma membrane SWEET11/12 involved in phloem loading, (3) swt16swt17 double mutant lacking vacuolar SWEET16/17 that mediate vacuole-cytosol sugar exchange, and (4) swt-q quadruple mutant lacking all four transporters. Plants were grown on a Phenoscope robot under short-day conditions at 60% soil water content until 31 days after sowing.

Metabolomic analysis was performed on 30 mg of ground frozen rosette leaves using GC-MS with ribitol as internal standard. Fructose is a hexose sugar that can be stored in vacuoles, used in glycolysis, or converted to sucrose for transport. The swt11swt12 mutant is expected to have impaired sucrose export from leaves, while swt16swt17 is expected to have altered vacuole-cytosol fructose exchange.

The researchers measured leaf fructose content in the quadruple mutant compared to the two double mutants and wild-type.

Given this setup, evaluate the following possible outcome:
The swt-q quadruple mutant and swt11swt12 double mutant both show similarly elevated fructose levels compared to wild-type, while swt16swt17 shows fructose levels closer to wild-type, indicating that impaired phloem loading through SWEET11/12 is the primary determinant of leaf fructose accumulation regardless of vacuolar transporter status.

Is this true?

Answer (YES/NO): NO